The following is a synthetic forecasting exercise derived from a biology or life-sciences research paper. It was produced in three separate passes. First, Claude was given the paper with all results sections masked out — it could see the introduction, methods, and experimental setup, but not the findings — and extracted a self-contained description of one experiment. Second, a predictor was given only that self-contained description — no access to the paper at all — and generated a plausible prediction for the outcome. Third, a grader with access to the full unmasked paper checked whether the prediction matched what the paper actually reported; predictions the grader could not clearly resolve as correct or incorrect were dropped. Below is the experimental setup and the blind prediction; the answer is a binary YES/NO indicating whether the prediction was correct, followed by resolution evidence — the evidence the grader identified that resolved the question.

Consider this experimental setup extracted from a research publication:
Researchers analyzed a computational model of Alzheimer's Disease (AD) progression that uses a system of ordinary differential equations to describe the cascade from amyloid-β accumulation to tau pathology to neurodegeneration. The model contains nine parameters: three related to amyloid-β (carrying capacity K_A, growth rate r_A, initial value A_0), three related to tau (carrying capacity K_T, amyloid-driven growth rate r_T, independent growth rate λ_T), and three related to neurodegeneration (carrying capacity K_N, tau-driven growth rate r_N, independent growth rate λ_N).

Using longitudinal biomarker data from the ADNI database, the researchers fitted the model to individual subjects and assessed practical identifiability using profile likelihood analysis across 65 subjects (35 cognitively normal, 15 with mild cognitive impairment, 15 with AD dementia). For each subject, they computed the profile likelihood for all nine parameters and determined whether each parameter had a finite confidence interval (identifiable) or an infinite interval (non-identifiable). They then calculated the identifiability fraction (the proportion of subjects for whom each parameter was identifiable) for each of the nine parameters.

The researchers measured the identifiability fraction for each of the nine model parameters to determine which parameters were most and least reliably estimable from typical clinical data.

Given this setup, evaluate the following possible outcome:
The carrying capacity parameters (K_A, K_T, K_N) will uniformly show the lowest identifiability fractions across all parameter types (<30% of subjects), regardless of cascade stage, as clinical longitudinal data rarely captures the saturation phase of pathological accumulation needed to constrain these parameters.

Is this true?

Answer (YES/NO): NO